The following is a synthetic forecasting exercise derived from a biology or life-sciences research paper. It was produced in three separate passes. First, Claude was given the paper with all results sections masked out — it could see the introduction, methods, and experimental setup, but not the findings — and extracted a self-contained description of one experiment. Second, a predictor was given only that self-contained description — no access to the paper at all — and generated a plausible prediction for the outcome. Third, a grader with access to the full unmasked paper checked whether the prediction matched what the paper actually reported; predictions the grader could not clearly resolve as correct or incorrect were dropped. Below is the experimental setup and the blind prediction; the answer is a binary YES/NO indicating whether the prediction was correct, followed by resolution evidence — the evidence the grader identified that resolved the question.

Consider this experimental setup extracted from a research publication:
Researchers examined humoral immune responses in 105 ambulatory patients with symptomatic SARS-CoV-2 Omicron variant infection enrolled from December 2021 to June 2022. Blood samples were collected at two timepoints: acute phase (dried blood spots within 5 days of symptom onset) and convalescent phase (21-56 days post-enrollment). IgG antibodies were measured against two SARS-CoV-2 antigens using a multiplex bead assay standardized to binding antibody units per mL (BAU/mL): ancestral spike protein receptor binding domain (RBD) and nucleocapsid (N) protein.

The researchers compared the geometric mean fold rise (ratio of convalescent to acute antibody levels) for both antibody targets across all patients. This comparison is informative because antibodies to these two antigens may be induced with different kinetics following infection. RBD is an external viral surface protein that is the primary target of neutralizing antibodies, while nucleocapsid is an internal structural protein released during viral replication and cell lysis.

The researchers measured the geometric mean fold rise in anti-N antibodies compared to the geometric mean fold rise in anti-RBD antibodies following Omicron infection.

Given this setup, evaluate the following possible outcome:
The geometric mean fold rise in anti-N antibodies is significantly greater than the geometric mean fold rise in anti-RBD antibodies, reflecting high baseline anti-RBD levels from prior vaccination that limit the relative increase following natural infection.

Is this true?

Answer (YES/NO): YES